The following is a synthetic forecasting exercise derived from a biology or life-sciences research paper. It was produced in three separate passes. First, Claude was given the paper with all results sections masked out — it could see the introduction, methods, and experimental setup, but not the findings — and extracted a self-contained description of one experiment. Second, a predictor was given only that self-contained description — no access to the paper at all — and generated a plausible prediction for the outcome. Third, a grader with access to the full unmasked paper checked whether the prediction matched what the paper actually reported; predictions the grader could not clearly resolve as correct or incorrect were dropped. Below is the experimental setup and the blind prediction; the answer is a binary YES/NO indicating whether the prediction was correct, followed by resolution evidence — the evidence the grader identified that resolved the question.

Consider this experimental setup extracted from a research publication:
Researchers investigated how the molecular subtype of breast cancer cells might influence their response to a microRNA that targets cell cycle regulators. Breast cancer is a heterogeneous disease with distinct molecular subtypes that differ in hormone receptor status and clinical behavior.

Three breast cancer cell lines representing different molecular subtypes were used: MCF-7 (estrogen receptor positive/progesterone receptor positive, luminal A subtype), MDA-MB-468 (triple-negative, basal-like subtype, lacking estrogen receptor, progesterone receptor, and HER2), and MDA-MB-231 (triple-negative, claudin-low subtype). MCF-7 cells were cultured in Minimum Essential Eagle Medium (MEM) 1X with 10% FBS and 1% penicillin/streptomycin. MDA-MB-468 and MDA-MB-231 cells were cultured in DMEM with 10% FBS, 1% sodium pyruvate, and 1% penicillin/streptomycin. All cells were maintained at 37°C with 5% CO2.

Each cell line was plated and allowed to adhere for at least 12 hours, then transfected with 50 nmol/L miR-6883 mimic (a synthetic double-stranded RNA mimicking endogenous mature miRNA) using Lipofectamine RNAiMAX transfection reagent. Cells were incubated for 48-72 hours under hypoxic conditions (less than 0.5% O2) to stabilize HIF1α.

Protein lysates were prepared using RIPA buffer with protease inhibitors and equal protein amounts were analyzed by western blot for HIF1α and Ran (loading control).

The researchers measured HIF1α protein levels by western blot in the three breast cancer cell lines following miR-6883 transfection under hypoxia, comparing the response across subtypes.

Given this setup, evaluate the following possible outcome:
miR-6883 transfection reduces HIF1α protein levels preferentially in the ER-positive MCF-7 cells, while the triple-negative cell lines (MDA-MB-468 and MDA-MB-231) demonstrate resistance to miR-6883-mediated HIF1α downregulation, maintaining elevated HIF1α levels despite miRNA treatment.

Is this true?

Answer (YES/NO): NO